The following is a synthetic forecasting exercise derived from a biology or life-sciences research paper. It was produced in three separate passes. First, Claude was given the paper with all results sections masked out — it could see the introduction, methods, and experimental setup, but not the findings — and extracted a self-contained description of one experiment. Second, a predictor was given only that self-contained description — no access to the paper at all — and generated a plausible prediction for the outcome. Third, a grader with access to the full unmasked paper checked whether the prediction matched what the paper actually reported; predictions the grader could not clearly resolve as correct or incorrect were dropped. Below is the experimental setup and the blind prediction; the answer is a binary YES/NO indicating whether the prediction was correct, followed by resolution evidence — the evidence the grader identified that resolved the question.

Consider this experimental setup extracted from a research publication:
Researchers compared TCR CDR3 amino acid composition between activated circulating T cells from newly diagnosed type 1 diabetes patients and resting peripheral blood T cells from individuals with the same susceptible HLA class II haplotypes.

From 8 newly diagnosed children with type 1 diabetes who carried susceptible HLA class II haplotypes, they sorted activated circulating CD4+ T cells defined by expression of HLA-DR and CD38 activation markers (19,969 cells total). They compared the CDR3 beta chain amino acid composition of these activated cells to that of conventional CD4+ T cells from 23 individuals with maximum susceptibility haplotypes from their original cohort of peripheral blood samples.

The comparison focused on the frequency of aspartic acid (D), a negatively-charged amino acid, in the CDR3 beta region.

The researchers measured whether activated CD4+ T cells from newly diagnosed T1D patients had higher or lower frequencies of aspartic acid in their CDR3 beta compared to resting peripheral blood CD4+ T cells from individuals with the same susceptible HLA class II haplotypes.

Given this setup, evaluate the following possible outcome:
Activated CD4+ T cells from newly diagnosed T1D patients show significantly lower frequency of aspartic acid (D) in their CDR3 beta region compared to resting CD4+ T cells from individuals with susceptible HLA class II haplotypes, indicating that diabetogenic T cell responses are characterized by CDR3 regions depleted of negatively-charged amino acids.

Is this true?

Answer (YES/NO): NO